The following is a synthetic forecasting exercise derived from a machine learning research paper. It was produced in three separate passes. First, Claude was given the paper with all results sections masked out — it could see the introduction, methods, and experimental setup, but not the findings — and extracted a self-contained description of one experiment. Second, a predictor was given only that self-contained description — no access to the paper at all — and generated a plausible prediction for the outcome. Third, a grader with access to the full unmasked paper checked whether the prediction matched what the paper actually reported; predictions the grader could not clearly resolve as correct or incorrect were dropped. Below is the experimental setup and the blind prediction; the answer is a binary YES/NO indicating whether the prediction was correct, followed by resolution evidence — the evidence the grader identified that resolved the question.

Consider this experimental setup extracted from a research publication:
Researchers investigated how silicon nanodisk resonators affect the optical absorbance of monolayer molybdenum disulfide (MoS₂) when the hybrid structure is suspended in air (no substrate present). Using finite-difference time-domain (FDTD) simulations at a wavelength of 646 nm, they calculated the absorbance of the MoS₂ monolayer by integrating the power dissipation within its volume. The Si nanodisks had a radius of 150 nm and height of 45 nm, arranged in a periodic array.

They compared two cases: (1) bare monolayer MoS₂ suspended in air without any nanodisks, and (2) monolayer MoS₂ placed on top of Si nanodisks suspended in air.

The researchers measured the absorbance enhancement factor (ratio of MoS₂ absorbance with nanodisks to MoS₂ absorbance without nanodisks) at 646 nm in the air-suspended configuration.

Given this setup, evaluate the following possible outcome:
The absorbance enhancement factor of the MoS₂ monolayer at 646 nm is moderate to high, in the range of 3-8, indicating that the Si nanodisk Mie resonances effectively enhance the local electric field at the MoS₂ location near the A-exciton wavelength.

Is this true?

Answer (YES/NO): YES